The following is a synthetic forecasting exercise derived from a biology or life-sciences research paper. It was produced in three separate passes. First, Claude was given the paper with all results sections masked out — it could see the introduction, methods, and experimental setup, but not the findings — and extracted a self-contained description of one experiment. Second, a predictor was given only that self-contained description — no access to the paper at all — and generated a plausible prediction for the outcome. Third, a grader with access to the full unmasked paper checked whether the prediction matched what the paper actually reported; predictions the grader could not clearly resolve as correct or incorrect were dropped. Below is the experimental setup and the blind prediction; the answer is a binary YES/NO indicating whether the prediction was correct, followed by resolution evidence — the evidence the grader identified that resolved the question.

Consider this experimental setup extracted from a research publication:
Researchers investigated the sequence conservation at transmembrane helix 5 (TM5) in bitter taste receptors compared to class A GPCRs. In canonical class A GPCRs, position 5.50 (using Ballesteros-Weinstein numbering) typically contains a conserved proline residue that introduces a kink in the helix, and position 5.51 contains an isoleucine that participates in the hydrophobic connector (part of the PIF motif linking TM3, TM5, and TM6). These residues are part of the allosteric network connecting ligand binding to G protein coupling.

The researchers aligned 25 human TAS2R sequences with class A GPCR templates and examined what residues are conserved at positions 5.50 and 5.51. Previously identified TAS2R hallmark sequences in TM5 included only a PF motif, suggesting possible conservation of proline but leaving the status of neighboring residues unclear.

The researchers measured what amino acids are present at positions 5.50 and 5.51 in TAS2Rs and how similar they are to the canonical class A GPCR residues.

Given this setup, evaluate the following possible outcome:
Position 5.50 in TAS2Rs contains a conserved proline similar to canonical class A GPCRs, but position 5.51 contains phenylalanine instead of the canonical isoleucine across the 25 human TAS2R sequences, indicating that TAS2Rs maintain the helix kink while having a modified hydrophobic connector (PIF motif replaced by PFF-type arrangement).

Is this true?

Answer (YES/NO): NO